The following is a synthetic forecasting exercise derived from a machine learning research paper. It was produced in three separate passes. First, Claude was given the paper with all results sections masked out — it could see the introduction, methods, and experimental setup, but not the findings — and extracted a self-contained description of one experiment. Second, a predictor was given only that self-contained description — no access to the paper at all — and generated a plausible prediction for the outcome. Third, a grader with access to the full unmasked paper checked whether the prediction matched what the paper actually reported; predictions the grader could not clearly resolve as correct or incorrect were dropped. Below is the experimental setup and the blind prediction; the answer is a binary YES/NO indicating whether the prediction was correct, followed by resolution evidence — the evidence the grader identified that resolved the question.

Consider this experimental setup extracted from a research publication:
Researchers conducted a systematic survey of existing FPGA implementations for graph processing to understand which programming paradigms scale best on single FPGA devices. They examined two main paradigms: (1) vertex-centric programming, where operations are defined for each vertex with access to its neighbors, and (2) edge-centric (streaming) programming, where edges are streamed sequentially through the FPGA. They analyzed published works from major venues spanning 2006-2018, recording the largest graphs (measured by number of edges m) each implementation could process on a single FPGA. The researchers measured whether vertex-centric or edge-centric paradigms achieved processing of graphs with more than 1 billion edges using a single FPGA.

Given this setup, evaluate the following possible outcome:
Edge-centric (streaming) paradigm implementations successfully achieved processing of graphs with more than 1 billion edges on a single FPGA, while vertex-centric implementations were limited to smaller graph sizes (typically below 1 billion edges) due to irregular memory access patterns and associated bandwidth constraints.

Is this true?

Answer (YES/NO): YES